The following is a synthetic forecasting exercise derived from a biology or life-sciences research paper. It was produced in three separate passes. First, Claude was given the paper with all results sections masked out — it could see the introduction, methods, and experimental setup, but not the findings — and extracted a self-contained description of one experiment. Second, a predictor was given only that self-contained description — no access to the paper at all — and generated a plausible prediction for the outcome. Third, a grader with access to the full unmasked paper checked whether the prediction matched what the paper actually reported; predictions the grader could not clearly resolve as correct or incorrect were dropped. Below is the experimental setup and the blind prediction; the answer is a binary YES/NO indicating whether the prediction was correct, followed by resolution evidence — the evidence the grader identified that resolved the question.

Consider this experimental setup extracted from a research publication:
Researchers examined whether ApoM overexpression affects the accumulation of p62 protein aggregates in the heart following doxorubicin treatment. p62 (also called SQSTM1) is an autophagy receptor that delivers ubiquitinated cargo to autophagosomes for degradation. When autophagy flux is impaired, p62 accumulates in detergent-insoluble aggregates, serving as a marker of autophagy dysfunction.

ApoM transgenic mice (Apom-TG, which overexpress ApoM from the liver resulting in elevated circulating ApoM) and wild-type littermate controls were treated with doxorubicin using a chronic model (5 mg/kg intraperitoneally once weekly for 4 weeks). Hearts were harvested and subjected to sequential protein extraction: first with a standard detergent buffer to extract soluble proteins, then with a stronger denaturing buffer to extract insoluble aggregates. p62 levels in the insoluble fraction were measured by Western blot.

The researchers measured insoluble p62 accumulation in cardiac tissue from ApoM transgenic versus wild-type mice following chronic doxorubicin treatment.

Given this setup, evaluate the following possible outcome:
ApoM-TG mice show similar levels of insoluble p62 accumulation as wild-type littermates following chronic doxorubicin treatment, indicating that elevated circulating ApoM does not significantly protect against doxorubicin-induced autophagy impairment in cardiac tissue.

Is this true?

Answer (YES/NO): NO